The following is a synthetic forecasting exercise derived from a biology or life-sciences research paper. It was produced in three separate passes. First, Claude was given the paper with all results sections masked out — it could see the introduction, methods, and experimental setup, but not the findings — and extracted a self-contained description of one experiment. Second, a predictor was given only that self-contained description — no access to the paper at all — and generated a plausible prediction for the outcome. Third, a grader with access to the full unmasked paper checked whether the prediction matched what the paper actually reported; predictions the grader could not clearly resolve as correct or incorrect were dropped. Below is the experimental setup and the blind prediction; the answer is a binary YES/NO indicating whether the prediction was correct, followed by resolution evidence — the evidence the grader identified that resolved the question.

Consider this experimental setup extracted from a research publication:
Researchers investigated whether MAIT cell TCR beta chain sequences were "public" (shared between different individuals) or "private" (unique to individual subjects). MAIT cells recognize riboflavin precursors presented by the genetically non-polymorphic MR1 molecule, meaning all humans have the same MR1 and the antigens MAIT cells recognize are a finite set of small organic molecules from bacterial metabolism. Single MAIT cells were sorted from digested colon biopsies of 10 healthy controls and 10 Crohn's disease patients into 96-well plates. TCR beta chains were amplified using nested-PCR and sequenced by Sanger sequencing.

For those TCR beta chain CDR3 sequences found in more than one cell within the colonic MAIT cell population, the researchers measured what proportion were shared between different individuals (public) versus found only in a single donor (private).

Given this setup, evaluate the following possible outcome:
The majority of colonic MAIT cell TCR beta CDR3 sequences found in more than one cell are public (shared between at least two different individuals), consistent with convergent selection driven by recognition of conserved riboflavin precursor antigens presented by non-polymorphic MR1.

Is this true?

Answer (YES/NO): NO